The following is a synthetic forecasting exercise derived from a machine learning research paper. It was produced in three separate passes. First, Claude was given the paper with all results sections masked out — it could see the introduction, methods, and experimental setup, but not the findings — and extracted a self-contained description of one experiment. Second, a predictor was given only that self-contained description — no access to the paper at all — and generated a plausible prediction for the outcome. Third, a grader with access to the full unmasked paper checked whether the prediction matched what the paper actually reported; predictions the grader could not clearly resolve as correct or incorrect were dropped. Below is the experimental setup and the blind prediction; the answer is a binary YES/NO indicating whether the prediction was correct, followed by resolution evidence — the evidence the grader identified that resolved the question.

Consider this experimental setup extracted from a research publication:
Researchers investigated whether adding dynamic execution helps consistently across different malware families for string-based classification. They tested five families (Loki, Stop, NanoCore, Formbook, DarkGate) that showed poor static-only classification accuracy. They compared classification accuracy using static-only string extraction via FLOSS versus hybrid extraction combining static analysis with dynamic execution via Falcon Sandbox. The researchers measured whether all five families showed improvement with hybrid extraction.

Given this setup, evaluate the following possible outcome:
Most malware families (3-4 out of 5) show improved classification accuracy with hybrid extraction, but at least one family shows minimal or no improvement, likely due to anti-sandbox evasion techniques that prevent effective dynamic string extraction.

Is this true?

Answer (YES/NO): YES